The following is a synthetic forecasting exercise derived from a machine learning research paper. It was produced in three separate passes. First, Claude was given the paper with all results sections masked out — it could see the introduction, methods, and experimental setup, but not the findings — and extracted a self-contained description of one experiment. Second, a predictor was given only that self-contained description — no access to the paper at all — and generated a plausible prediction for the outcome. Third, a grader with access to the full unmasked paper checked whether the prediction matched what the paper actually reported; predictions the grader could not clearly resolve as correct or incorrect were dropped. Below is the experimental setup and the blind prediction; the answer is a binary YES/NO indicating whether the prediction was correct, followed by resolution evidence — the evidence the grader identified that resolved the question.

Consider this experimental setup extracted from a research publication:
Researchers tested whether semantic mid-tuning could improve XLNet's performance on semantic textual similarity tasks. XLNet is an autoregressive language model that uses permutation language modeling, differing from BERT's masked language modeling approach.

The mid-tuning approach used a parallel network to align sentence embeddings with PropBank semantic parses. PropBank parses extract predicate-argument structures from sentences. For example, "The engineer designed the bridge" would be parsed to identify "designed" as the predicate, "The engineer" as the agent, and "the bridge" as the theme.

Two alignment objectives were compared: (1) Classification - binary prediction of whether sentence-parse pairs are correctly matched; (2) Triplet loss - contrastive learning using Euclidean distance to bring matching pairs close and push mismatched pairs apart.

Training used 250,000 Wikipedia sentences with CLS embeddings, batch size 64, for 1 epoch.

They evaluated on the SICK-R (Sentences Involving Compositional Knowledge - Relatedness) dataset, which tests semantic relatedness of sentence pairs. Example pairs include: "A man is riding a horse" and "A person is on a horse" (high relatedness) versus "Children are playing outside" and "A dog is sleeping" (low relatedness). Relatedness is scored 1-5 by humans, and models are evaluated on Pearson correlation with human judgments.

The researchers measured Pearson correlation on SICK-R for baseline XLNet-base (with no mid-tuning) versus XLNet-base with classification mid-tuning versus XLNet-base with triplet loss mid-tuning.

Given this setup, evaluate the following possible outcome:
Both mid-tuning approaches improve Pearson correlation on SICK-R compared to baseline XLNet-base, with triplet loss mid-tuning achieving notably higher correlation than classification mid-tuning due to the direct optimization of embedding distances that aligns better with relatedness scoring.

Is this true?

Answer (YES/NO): NO